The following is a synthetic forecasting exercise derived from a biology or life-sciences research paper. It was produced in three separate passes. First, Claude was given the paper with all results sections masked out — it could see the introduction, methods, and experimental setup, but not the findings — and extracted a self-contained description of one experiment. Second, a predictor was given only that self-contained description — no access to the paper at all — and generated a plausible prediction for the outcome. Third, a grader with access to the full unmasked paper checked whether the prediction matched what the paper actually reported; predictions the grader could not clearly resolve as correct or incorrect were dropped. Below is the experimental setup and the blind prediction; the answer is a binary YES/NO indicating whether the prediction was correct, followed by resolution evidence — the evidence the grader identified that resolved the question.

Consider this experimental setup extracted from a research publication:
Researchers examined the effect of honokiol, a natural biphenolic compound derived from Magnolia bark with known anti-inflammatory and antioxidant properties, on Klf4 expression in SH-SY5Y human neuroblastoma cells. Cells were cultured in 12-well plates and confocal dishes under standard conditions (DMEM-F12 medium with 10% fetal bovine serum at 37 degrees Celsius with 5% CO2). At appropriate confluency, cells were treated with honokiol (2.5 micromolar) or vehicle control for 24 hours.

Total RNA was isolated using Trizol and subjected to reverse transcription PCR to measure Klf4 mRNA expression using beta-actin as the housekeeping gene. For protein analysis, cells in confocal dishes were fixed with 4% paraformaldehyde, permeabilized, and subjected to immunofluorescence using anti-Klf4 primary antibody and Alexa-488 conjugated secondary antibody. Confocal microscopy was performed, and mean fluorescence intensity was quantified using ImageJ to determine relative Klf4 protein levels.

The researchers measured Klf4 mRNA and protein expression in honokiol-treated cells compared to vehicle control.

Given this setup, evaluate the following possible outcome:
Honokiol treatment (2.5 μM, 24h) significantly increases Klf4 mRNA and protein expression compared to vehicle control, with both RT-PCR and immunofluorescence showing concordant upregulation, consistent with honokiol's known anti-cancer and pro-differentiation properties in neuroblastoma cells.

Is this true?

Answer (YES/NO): NO